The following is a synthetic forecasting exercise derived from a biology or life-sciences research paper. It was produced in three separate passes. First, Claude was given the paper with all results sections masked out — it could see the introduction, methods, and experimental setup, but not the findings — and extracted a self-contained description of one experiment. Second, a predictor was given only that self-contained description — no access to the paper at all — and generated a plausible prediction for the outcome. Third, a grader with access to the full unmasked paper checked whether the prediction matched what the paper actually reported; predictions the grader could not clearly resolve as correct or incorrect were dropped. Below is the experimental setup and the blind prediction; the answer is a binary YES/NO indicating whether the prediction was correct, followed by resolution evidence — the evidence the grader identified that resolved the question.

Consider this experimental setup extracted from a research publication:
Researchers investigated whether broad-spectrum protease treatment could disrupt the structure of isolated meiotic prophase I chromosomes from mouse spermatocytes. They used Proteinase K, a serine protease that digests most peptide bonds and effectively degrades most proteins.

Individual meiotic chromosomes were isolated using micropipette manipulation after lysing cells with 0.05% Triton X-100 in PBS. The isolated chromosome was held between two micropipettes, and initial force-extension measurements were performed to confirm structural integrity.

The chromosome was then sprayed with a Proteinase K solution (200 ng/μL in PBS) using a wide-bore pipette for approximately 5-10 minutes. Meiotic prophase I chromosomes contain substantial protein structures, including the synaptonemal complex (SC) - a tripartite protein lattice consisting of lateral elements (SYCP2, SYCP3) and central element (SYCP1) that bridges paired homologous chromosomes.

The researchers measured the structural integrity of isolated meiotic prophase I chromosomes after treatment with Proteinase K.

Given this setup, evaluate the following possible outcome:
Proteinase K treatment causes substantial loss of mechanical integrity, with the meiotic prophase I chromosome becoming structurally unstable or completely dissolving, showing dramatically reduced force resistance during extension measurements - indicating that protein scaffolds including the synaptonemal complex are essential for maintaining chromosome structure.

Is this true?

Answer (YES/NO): NO